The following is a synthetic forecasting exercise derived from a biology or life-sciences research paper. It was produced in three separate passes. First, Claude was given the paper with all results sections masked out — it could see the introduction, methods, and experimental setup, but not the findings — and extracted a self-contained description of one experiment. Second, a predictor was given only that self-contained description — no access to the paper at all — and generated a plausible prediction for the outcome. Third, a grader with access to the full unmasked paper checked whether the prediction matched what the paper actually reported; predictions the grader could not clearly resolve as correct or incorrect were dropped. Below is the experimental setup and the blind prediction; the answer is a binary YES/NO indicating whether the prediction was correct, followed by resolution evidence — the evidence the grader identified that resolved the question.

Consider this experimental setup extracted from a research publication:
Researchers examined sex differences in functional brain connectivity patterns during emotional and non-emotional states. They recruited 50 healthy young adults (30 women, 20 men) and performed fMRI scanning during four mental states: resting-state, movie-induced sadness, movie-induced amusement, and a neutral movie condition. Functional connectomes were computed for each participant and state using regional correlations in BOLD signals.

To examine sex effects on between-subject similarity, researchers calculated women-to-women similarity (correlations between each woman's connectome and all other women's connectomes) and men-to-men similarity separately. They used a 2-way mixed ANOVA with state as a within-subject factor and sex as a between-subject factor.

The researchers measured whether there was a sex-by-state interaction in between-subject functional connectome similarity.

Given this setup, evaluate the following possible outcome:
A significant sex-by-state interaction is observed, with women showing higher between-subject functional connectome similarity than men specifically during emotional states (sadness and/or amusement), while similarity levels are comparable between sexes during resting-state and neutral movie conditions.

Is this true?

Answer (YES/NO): NO